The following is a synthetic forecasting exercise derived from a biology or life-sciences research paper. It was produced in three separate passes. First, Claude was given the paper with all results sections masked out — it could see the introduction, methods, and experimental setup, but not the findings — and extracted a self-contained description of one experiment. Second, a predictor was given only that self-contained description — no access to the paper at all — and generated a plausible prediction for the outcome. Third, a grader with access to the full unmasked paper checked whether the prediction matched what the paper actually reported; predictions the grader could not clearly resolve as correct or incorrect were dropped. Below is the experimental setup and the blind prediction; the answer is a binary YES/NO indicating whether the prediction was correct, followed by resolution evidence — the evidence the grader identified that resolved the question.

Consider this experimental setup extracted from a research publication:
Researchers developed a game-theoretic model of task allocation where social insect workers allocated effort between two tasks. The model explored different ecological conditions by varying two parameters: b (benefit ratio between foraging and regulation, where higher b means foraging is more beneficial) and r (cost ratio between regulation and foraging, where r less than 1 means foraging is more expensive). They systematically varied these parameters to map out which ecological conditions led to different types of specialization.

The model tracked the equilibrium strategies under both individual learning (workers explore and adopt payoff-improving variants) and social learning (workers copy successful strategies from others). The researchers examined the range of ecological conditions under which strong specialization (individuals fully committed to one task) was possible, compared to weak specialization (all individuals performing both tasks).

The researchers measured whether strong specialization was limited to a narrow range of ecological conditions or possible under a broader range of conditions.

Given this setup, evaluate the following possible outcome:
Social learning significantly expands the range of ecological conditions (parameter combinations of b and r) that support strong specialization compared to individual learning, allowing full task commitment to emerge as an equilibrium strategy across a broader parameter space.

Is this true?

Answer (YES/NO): NO